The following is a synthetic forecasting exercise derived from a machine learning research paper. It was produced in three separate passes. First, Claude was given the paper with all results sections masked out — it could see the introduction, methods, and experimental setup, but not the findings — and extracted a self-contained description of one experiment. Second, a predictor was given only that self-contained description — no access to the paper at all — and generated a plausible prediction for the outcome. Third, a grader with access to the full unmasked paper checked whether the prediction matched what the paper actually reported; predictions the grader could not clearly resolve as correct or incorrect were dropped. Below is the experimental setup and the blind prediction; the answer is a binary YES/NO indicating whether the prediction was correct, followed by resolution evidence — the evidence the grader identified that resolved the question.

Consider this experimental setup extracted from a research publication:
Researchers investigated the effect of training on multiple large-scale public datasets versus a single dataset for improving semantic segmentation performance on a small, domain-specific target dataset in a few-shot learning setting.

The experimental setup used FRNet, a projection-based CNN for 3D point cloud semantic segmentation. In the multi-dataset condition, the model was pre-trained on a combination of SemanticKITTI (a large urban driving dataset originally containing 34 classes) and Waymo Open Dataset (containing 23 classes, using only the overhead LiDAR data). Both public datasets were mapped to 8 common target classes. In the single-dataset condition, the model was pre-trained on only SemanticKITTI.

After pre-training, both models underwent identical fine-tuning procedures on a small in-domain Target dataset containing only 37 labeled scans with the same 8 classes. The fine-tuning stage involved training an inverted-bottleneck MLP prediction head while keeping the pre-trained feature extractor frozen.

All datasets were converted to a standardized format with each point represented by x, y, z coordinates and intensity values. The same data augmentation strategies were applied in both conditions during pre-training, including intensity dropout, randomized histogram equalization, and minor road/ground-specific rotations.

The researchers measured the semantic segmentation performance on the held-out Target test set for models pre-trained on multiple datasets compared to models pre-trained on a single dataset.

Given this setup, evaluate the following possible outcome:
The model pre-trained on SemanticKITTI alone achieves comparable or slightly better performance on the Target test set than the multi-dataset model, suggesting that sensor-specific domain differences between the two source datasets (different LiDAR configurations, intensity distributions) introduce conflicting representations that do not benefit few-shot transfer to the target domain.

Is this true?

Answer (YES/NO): NO